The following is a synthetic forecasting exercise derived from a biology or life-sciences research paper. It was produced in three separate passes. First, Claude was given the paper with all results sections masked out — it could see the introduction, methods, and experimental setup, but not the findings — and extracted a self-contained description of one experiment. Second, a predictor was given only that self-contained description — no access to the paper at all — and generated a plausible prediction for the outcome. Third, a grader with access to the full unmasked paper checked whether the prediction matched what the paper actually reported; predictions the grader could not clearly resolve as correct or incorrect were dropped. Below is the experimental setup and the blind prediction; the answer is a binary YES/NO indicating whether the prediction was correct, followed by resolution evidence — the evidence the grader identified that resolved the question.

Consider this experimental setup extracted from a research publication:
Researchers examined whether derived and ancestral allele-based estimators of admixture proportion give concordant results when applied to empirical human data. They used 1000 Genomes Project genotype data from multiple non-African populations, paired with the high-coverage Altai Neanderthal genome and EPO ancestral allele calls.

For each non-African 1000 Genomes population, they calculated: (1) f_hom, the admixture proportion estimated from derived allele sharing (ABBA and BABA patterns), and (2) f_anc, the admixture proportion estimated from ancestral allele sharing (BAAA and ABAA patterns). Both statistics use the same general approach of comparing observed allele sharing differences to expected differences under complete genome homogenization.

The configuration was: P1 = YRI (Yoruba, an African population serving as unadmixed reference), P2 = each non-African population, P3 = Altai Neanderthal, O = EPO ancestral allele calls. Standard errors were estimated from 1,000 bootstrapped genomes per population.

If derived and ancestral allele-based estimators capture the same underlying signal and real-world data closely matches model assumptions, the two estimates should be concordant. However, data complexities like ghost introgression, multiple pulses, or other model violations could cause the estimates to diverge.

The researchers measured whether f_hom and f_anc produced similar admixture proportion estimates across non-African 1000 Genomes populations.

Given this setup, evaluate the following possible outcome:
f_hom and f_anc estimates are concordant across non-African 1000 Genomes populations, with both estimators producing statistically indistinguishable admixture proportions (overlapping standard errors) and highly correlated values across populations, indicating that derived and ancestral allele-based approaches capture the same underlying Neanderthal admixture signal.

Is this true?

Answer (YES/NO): YES